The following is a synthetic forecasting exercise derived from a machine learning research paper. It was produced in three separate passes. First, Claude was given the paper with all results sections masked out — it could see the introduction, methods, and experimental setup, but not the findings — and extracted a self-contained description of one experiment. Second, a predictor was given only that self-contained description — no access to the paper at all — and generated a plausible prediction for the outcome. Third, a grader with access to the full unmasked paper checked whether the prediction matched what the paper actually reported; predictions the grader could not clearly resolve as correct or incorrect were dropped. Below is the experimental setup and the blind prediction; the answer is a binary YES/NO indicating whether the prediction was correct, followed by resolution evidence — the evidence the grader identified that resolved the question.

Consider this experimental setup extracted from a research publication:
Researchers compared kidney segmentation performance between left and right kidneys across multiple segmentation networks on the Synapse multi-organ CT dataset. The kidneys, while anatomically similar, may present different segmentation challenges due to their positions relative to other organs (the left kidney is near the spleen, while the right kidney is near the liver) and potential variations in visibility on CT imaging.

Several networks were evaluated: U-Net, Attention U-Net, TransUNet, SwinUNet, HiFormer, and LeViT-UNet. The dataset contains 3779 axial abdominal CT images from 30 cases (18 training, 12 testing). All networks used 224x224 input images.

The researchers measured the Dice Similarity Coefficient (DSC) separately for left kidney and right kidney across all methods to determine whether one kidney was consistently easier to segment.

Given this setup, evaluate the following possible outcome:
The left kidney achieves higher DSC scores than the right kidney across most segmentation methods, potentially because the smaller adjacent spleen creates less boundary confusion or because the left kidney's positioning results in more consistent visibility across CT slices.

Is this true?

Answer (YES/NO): YES